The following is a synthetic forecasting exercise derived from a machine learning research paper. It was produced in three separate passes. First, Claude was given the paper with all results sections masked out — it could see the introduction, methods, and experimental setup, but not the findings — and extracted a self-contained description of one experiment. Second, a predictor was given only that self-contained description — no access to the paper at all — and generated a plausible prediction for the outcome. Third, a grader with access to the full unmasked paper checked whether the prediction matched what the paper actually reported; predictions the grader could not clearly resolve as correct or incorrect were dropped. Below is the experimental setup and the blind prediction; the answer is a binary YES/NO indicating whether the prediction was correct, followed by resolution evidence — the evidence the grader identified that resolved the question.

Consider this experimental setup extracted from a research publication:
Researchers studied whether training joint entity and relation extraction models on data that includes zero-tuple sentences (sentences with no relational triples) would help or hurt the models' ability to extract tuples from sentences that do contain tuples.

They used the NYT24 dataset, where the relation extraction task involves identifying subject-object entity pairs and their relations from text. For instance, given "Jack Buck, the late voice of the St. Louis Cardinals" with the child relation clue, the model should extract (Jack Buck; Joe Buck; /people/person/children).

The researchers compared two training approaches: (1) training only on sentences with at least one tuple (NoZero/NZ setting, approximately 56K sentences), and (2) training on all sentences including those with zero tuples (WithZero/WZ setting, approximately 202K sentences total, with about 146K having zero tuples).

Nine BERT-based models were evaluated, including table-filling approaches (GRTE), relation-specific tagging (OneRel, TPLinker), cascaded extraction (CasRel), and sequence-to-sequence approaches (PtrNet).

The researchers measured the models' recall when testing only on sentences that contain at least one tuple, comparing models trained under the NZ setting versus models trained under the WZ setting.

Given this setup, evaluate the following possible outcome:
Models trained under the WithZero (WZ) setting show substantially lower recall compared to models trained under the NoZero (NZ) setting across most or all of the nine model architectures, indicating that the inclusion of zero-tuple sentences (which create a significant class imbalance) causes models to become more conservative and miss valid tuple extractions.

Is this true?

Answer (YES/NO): YES